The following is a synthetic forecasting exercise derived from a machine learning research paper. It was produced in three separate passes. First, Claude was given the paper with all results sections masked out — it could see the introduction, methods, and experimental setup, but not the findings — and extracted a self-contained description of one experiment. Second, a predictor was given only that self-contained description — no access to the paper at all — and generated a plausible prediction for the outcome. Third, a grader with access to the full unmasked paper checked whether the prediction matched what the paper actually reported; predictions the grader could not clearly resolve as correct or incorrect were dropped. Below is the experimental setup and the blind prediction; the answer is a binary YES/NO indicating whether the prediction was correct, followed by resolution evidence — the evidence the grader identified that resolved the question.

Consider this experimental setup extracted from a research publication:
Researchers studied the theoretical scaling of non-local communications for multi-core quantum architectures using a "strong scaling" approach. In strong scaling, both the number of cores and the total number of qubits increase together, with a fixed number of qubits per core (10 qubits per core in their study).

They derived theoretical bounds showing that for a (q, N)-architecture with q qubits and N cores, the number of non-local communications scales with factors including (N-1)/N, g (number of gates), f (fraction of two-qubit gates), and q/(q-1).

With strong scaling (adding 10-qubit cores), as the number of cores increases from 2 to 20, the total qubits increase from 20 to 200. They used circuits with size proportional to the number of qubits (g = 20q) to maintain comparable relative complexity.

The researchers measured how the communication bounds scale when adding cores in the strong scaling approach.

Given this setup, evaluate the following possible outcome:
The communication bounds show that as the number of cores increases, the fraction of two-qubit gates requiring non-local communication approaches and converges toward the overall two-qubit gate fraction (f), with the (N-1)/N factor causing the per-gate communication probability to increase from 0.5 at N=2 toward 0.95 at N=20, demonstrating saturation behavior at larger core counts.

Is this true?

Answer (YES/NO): NO